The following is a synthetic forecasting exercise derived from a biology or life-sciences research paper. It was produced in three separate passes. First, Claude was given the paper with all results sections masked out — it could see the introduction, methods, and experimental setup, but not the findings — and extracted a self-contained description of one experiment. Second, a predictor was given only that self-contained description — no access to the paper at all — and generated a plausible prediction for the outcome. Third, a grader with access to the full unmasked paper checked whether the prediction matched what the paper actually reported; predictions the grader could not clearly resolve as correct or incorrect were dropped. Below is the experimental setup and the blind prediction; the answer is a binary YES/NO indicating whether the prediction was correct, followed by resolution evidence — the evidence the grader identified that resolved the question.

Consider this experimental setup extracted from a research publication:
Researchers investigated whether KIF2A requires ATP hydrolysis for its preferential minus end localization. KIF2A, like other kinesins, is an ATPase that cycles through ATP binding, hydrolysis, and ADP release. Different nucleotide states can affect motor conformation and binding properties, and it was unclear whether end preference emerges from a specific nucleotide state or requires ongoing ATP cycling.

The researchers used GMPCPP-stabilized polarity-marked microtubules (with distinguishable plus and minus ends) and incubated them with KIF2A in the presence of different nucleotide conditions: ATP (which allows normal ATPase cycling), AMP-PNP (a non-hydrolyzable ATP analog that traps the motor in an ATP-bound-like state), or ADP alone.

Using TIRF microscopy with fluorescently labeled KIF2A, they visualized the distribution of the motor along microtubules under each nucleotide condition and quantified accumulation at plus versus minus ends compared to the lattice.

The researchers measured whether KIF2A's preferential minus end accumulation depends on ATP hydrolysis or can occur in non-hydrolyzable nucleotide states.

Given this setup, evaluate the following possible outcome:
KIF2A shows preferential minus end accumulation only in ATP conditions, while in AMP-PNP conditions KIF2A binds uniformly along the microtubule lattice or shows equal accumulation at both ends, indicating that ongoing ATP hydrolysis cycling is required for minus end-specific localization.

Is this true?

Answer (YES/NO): NO